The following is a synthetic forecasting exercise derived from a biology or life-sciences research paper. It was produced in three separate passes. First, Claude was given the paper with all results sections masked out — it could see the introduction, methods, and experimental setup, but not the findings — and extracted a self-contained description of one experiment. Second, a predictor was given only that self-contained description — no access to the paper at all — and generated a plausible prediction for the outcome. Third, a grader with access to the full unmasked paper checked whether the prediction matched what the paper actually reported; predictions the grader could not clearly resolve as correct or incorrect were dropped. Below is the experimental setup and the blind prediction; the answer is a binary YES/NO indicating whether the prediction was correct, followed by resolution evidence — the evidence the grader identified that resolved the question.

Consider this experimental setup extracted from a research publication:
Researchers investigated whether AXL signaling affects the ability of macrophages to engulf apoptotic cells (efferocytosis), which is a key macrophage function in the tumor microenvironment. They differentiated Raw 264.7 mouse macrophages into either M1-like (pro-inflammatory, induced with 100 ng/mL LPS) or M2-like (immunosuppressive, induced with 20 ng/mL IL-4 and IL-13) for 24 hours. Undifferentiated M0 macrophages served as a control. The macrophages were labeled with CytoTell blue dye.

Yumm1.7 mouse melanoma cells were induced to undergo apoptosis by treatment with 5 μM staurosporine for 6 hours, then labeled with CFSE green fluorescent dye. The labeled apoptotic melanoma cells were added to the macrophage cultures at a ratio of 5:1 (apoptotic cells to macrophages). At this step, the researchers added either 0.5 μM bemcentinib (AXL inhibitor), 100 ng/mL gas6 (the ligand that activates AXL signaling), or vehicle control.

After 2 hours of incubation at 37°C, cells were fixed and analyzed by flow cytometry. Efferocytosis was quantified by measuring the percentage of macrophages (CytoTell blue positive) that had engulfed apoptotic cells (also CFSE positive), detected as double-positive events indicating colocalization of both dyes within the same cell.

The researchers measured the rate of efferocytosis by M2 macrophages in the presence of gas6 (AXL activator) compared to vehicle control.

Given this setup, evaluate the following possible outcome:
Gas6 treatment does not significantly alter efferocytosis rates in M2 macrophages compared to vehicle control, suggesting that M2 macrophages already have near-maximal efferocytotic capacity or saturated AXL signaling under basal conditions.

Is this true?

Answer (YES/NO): YES